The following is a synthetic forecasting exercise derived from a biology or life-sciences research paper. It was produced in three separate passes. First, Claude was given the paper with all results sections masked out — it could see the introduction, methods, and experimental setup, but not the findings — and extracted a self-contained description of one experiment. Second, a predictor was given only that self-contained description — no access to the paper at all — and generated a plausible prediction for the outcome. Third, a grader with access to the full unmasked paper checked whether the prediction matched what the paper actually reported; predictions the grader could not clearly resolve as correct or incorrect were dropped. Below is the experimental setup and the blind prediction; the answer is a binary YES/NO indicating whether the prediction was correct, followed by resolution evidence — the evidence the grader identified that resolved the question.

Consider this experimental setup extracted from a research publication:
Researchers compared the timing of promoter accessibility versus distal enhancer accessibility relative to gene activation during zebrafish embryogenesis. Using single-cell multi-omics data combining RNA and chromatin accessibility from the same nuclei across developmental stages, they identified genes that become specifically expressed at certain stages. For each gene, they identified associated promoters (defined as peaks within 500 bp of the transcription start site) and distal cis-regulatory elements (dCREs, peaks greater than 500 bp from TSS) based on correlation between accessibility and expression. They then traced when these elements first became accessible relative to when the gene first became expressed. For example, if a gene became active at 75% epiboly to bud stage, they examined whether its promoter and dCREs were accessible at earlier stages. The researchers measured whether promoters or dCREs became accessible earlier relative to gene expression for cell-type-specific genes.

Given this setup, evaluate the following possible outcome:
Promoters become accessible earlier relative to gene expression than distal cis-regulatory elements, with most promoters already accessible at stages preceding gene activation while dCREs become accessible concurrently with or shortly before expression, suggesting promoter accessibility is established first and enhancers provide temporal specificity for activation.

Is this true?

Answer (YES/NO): YES